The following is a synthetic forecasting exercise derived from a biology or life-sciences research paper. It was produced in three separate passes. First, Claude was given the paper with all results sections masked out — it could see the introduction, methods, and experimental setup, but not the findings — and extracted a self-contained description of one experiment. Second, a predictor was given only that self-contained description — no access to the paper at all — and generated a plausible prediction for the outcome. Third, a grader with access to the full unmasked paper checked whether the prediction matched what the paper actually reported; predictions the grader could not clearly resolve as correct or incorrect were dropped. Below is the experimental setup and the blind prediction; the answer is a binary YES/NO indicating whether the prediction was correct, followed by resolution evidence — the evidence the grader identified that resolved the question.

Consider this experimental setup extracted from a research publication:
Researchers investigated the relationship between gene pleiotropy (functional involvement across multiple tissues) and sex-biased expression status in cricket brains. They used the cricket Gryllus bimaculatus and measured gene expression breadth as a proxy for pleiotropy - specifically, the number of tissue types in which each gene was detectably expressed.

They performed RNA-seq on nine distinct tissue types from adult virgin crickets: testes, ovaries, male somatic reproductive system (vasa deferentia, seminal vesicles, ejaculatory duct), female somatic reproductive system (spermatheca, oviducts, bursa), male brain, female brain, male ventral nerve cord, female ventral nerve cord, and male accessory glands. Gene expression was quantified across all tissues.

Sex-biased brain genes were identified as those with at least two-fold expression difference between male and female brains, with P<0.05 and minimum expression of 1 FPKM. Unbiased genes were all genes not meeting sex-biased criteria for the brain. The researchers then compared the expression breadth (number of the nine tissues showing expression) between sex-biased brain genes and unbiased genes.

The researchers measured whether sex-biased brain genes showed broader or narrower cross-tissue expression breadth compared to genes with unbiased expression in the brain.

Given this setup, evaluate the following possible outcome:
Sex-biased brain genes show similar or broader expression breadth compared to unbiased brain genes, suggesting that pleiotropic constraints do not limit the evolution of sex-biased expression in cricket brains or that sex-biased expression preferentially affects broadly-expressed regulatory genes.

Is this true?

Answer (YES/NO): NO